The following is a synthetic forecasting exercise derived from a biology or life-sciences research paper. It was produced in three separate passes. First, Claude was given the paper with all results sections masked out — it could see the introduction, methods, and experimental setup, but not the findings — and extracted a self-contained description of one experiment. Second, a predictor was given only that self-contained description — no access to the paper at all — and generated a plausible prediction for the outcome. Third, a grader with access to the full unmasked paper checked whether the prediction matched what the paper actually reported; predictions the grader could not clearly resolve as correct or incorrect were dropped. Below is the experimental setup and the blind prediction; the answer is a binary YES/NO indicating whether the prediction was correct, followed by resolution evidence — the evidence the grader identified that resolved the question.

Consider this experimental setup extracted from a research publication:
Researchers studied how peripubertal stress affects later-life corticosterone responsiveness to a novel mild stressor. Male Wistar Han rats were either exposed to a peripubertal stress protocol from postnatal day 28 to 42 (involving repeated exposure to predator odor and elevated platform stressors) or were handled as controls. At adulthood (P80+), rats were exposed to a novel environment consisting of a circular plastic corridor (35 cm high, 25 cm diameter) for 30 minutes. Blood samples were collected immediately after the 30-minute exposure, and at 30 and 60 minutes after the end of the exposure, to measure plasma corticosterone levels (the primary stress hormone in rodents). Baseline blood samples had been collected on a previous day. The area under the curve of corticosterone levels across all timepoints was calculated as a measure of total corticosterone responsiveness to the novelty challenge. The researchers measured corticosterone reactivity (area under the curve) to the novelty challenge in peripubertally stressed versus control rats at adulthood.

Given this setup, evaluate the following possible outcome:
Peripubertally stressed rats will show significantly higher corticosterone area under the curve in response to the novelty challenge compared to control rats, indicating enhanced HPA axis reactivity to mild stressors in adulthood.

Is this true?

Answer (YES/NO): NO